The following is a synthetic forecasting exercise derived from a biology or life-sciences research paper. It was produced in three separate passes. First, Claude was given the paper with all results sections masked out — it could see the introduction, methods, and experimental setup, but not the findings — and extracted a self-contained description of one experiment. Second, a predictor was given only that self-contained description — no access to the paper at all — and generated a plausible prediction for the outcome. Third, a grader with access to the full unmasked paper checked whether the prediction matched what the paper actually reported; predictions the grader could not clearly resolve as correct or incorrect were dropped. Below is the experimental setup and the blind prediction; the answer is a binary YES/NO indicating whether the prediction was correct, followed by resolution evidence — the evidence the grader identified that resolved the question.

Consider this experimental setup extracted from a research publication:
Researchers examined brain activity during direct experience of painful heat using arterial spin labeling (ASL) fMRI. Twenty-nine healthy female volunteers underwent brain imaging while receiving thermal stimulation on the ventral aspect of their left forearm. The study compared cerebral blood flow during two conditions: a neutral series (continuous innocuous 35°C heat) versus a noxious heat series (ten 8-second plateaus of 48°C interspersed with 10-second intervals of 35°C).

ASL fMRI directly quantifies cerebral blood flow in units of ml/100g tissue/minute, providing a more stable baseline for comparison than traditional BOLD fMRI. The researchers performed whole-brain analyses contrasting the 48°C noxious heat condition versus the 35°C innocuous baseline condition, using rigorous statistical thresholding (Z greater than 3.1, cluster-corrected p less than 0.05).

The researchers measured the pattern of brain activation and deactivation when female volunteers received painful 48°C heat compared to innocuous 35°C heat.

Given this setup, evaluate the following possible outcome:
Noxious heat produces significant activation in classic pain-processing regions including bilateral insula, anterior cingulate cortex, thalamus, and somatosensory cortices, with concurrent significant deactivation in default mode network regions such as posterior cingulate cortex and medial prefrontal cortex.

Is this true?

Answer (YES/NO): NO